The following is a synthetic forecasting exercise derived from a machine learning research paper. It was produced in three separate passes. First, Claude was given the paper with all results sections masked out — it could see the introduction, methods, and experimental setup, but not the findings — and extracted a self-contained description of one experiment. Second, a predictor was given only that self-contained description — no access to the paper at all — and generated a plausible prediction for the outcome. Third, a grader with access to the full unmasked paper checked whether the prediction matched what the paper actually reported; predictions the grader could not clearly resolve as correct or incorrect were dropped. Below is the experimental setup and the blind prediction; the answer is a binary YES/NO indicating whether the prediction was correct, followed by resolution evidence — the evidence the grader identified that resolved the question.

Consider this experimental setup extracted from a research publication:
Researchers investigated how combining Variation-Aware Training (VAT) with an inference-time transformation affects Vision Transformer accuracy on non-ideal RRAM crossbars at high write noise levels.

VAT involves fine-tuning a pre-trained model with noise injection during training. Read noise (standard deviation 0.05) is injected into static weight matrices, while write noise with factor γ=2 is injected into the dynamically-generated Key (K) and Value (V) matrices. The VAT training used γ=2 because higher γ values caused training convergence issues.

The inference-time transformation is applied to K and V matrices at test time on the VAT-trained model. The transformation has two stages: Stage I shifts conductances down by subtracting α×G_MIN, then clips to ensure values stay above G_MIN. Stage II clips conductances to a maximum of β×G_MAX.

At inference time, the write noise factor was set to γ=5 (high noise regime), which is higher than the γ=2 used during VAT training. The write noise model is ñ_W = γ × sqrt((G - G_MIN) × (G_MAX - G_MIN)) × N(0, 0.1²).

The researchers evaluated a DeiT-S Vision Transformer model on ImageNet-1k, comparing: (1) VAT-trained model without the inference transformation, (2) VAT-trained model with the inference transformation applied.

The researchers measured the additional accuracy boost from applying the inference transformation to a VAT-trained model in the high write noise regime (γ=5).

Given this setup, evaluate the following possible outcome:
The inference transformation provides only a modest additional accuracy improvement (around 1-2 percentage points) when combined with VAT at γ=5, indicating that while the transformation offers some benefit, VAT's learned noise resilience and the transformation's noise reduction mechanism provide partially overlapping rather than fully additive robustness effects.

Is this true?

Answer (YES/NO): NO